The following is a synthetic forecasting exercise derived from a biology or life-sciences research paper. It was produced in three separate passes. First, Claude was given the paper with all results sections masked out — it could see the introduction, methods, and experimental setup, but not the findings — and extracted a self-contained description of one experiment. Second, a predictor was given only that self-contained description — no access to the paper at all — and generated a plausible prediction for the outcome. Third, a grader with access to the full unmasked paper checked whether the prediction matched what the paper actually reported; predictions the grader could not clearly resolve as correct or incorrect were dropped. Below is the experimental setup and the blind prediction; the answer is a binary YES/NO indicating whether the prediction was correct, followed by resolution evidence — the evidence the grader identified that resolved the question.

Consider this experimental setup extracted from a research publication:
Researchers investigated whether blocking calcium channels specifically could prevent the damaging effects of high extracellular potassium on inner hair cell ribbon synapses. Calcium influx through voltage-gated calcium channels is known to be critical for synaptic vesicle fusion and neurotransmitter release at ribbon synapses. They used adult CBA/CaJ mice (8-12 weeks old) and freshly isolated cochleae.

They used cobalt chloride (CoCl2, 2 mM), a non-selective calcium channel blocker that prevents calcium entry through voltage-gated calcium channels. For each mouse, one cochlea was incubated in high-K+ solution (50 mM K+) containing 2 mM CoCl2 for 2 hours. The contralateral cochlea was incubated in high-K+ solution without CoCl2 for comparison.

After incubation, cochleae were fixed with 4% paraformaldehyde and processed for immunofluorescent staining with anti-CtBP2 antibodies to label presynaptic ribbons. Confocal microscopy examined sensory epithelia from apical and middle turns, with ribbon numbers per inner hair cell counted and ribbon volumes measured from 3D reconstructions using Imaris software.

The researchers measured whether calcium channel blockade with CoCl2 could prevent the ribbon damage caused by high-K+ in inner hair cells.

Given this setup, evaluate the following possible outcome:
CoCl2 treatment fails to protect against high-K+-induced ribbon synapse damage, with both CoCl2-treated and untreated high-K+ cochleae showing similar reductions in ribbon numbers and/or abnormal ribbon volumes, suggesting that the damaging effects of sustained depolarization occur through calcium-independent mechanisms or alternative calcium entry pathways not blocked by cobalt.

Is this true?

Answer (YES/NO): NO